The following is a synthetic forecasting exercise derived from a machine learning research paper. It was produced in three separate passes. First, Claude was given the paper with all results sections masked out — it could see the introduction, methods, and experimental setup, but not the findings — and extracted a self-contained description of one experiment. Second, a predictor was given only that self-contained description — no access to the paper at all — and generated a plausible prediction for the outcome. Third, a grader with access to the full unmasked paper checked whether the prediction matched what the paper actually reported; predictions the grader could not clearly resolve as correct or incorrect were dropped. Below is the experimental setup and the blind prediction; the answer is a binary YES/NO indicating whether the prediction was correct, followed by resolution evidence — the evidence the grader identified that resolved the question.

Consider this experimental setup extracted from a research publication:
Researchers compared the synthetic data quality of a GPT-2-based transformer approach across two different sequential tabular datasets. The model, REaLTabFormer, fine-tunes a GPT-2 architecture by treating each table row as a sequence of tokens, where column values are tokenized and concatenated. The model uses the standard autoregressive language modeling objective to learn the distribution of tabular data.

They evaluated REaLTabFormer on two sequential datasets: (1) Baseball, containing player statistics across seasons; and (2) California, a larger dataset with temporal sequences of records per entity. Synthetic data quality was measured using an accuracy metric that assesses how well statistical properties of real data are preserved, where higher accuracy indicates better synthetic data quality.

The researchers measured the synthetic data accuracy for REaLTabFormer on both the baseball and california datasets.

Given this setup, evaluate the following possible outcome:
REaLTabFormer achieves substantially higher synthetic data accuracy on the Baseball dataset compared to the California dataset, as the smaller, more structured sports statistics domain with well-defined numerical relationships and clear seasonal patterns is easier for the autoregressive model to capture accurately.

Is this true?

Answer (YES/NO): NO